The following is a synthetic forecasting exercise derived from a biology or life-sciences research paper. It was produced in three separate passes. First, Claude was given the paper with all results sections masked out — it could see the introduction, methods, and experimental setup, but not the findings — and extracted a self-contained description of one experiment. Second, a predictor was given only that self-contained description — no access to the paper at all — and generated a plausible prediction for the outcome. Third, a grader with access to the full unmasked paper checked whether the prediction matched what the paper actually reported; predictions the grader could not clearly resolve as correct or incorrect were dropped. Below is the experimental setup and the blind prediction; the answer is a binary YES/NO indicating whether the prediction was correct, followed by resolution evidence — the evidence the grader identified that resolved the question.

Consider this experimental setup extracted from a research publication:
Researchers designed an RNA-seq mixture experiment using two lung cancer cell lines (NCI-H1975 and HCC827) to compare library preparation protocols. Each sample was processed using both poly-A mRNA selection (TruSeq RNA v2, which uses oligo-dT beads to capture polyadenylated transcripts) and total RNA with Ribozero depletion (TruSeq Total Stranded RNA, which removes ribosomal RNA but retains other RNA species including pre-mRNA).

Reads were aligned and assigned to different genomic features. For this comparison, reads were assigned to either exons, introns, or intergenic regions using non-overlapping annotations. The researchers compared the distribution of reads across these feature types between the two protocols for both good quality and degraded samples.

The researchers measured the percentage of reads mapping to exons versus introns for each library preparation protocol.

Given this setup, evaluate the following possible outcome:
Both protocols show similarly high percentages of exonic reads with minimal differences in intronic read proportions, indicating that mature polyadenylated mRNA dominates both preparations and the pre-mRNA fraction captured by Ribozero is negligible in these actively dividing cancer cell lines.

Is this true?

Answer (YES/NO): NO